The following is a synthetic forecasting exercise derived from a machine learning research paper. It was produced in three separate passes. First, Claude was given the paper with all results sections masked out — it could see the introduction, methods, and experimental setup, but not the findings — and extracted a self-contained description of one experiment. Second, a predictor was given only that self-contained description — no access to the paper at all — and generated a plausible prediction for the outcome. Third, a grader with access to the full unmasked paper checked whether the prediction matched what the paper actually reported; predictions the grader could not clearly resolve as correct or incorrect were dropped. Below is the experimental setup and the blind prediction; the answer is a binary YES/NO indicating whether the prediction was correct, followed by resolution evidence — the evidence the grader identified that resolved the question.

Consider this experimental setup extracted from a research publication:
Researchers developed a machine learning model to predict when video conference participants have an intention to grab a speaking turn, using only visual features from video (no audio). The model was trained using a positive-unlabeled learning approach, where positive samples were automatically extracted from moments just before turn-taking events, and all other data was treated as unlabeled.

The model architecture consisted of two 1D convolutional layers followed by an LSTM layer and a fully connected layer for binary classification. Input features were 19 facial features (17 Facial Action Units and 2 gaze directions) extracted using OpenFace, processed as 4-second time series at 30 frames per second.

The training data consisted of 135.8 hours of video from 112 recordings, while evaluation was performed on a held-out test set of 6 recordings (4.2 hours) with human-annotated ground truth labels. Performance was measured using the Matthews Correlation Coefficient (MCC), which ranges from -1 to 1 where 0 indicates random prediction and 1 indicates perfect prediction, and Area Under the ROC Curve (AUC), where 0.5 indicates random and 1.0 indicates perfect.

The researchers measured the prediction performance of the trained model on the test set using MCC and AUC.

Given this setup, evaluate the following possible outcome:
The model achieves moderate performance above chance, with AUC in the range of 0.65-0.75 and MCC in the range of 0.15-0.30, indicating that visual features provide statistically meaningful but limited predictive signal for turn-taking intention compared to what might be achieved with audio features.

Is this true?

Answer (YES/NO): NO